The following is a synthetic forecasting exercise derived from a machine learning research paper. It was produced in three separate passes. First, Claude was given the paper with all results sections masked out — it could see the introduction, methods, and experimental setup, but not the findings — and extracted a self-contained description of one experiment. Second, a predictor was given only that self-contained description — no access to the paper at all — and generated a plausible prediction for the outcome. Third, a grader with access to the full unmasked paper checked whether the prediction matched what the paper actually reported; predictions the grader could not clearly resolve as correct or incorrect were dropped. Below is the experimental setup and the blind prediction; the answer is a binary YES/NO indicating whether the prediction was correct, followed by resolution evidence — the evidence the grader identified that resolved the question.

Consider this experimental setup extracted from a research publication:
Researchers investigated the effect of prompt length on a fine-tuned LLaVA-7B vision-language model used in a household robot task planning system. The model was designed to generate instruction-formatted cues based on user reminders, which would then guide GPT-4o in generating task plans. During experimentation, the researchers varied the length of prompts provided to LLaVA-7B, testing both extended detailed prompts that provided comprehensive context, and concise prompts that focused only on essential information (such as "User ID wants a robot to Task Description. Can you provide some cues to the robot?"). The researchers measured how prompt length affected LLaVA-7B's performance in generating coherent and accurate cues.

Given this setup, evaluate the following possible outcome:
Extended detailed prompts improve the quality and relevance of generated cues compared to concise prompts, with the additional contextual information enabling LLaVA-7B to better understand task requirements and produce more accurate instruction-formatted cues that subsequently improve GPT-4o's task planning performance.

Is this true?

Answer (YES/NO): NO